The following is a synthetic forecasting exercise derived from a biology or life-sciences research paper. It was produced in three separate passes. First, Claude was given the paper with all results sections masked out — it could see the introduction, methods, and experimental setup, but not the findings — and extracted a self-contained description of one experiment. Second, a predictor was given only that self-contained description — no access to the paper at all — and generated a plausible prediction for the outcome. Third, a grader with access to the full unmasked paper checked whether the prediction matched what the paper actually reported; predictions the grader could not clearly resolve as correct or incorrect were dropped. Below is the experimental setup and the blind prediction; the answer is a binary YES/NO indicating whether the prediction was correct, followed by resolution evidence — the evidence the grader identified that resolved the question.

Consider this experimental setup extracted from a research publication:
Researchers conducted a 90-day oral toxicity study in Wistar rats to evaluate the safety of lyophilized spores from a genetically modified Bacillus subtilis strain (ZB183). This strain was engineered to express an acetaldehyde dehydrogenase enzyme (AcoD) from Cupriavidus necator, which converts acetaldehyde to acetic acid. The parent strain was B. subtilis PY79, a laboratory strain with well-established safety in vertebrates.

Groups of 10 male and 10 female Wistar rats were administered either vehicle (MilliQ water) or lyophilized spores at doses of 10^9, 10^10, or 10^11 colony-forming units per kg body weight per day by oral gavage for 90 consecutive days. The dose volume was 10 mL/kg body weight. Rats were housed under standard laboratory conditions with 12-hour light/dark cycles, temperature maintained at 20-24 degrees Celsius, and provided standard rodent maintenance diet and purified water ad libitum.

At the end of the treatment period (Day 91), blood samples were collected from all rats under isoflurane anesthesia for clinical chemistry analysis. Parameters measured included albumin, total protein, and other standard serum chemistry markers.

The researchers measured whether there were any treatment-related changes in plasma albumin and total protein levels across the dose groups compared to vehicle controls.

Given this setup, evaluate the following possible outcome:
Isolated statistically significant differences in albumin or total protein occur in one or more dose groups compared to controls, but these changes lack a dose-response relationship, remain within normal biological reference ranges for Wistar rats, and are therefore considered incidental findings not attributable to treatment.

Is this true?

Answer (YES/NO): NO